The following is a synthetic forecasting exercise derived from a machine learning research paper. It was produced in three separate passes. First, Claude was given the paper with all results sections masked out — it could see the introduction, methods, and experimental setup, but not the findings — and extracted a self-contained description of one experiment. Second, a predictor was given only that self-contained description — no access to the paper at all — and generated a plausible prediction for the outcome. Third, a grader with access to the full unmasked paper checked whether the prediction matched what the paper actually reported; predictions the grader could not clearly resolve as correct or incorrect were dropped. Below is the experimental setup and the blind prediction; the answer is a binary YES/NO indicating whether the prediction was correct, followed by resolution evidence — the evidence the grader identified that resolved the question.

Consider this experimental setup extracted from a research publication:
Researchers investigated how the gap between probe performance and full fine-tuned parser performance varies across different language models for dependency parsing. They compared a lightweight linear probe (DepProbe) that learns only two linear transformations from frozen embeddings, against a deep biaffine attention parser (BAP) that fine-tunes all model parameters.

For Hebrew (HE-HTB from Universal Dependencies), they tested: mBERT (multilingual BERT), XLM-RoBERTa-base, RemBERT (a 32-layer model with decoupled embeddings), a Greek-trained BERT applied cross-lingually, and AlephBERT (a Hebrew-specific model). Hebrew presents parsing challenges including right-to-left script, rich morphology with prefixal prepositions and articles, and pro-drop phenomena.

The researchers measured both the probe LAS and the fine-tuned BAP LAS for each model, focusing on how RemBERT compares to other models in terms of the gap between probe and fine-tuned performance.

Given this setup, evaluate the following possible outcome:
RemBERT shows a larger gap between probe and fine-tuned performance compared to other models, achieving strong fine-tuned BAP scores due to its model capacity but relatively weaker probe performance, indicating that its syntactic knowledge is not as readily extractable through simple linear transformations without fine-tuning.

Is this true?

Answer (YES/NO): YES